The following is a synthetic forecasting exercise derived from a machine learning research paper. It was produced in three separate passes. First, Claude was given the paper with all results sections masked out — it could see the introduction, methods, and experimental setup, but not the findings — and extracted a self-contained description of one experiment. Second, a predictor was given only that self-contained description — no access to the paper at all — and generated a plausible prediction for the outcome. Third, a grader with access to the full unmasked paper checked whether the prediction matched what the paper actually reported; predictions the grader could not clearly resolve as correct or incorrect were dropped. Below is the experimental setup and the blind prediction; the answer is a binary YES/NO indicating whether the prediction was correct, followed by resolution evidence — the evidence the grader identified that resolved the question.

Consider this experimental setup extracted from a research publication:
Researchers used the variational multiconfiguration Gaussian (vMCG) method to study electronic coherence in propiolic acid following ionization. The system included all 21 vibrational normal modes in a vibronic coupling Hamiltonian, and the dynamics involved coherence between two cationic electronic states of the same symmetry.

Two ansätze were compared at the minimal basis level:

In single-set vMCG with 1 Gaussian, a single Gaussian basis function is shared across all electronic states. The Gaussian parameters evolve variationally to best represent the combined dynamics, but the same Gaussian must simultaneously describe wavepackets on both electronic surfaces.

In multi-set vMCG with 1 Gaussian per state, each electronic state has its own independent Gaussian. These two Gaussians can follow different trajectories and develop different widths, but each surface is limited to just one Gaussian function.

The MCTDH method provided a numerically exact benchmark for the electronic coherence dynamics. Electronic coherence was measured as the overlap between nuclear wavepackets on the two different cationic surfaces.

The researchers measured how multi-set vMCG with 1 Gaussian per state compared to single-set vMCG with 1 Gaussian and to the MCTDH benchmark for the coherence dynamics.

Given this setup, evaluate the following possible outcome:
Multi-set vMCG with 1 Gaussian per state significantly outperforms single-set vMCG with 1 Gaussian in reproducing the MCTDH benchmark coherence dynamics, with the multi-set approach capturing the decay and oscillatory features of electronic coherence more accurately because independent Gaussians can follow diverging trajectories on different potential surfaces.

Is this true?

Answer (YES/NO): YES